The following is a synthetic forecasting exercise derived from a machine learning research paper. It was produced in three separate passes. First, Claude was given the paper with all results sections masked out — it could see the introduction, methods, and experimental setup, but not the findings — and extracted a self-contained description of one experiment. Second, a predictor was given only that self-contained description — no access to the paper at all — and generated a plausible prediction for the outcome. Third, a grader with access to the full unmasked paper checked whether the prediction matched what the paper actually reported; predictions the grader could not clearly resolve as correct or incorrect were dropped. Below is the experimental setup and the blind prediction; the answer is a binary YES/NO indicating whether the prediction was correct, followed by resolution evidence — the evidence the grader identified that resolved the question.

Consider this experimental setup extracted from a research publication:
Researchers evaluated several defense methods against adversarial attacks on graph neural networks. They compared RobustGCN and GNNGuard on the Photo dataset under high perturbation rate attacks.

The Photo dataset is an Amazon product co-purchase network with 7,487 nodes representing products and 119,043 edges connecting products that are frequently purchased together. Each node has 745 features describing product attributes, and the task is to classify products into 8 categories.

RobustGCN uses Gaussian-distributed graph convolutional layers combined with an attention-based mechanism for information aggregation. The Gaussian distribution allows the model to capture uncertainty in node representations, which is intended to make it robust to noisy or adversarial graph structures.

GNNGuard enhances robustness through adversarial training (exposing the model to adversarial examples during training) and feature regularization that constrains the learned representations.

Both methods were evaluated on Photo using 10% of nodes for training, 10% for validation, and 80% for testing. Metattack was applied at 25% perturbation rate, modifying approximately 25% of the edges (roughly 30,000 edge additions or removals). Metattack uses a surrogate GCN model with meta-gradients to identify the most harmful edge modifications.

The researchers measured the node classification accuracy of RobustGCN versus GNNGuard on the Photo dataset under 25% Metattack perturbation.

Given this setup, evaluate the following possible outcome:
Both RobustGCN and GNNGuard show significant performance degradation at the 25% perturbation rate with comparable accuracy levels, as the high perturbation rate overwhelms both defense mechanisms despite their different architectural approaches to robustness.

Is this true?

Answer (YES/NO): NO